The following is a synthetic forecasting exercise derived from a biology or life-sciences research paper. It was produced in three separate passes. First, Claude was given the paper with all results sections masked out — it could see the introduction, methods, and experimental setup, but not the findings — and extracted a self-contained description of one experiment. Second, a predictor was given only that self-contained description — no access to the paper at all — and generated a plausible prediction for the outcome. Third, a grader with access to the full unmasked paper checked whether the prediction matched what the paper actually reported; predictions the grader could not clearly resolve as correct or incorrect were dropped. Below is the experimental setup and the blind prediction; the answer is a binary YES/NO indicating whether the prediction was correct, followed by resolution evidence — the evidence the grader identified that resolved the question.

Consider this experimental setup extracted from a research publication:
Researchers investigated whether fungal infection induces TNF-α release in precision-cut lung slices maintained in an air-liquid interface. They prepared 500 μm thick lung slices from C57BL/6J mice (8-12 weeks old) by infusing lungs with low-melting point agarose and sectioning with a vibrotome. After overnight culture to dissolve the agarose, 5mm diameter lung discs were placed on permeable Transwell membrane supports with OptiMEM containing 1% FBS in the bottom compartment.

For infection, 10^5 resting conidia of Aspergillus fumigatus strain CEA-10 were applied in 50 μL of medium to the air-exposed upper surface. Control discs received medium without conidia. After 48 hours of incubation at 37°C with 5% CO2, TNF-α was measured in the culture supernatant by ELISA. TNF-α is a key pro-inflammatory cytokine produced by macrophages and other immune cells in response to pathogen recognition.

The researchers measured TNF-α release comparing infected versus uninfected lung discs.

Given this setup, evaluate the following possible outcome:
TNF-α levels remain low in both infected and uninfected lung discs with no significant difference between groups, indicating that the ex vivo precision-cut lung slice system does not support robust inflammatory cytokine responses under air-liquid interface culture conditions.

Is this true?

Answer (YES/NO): NO